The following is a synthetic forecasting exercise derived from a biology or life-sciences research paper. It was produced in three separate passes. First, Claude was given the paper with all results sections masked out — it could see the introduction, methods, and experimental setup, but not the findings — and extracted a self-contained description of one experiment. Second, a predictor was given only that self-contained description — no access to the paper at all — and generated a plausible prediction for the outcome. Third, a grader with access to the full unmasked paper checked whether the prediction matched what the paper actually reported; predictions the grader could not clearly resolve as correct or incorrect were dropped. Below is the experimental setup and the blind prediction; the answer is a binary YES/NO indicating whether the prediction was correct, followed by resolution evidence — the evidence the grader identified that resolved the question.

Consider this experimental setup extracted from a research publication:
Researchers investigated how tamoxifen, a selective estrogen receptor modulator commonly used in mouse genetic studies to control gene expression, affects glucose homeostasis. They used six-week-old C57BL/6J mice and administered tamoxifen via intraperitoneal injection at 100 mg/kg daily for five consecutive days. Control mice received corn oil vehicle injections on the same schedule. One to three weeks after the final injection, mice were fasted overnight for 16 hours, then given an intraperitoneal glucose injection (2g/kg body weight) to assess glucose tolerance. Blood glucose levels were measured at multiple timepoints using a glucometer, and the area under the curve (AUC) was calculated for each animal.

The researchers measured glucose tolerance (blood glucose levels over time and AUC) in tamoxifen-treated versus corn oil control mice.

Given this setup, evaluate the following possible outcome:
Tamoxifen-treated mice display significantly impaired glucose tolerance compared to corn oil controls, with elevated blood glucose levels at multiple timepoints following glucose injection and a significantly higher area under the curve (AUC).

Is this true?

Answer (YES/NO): NO